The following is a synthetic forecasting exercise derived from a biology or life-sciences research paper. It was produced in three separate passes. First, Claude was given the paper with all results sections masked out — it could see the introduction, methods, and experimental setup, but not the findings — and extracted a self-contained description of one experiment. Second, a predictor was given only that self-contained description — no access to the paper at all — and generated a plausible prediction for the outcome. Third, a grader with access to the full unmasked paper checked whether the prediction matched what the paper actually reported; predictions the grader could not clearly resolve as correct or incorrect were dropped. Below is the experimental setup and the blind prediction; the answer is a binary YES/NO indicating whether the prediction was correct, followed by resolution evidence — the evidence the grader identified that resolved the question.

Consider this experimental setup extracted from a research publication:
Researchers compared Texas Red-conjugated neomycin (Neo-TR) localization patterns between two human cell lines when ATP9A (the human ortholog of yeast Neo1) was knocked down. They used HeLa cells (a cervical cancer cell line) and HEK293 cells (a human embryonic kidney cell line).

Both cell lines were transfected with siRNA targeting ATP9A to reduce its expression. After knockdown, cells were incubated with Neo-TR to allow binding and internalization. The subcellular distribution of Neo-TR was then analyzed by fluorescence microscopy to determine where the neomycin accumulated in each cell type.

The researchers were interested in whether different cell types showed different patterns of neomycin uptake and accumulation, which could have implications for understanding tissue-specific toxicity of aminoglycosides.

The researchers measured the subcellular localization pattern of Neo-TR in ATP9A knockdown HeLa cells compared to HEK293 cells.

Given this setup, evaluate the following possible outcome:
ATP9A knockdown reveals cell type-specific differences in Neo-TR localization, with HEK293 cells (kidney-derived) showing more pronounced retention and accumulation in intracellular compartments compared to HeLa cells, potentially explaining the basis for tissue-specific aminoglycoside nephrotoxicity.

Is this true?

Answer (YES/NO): NO